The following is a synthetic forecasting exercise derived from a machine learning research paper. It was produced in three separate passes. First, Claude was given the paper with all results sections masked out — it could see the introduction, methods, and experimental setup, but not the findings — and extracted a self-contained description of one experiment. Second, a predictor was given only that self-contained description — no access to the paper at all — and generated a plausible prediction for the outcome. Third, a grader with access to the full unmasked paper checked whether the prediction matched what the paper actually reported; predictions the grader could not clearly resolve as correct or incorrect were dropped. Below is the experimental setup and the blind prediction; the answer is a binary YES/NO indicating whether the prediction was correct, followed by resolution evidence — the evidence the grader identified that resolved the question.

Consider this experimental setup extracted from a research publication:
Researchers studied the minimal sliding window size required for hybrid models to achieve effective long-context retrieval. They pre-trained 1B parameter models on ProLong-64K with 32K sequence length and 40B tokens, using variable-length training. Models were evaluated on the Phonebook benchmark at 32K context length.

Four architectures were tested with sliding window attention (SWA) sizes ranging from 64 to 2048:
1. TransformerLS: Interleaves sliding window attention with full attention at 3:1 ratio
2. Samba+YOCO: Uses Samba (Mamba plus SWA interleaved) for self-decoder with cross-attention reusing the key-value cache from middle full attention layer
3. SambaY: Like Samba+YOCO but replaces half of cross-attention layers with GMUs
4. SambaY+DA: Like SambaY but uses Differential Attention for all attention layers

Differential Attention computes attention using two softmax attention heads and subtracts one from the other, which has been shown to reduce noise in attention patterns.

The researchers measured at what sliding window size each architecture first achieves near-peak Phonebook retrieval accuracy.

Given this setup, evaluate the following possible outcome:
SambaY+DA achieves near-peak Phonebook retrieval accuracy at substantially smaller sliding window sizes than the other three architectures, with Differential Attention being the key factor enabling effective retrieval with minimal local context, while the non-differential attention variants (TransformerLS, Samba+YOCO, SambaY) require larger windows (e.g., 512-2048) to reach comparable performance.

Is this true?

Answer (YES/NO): NO